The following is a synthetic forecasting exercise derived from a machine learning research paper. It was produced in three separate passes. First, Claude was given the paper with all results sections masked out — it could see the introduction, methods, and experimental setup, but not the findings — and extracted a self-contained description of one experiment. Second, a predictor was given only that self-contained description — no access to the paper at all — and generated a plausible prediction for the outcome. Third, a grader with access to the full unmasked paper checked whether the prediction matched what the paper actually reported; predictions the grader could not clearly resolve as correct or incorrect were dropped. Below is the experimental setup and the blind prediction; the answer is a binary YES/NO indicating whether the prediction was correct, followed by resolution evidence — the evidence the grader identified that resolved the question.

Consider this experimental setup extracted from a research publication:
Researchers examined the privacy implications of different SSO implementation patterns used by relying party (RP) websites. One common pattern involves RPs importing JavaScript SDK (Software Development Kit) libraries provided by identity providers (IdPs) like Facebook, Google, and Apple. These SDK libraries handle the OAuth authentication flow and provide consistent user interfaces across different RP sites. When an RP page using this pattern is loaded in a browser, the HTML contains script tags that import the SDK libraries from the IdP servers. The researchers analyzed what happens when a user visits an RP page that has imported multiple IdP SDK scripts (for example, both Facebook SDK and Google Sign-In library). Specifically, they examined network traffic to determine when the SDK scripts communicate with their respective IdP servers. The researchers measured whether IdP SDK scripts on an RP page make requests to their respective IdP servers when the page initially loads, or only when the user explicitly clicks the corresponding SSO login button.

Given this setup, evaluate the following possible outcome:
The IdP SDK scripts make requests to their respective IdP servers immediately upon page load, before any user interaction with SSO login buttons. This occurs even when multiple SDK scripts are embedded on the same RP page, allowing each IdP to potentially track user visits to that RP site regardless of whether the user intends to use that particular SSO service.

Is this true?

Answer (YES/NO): YES